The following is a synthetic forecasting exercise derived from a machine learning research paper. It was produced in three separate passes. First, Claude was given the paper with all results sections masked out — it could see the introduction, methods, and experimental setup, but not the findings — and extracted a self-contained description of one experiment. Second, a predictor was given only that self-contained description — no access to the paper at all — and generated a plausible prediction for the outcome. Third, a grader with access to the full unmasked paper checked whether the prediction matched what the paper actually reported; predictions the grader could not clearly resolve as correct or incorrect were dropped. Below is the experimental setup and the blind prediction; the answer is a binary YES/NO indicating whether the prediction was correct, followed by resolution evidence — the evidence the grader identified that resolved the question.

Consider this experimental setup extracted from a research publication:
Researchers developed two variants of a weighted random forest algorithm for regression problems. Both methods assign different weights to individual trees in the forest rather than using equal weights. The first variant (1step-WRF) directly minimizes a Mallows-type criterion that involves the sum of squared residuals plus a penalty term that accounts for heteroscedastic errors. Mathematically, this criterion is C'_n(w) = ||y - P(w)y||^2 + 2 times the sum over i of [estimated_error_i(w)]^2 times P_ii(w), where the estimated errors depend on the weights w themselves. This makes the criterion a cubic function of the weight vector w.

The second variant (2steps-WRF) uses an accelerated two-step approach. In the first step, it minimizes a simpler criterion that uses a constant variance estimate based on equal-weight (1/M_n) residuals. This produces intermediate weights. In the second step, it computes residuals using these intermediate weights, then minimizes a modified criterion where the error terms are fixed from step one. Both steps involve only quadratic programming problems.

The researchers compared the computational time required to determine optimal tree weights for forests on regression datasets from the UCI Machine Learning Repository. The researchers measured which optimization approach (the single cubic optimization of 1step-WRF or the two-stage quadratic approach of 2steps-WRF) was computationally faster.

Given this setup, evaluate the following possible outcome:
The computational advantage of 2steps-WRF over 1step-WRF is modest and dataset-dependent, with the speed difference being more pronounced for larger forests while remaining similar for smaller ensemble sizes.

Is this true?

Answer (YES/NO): NO